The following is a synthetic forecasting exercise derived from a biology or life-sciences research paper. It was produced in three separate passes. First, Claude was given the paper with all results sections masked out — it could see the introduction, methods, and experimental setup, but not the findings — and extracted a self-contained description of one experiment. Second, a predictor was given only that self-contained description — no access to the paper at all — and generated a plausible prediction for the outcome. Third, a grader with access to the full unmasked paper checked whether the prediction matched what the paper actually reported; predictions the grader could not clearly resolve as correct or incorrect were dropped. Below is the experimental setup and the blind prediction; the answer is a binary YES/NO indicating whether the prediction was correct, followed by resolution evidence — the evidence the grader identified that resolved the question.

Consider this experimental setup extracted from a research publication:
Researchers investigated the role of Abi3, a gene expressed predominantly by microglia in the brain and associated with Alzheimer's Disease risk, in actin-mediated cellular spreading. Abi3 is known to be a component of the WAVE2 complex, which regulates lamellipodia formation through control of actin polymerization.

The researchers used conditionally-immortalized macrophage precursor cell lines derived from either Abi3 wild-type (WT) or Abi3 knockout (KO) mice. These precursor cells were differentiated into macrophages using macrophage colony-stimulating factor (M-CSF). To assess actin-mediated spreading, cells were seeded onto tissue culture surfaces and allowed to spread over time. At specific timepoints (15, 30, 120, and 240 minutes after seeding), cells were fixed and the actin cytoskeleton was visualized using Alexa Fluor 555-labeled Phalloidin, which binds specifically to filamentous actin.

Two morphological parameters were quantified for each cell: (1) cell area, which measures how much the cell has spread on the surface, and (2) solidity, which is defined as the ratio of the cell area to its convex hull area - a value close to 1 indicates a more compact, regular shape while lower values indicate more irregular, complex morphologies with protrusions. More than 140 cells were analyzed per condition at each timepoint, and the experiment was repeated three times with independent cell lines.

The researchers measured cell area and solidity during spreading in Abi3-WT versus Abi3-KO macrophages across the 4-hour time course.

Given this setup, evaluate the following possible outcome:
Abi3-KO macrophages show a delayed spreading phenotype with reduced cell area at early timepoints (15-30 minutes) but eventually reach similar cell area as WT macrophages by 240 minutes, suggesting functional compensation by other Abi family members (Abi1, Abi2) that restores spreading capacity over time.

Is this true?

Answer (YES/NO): NO